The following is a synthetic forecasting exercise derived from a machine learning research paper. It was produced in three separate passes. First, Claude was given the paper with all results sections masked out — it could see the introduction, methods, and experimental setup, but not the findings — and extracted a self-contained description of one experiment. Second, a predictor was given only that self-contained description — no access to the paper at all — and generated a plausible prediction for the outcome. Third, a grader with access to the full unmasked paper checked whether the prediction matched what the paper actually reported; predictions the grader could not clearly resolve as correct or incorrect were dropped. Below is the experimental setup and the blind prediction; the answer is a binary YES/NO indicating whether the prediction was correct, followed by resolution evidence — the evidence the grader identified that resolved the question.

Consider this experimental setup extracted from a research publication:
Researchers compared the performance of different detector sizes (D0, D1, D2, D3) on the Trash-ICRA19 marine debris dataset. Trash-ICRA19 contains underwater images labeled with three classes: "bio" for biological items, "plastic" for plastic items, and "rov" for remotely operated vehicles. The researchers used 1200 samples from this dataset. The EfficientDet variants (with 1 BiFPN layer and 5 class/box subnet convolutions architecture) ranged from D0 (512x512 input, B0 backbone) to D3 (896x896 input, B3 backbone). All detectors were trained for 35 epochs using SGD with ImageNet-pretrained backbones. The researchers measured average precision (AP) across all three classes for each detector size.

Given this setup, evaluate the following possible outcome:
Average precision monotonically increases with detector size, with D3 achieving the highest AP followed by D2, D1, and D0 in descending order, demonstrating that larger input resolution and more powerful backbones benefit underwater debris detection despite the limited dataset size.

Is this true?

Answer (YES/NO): NO